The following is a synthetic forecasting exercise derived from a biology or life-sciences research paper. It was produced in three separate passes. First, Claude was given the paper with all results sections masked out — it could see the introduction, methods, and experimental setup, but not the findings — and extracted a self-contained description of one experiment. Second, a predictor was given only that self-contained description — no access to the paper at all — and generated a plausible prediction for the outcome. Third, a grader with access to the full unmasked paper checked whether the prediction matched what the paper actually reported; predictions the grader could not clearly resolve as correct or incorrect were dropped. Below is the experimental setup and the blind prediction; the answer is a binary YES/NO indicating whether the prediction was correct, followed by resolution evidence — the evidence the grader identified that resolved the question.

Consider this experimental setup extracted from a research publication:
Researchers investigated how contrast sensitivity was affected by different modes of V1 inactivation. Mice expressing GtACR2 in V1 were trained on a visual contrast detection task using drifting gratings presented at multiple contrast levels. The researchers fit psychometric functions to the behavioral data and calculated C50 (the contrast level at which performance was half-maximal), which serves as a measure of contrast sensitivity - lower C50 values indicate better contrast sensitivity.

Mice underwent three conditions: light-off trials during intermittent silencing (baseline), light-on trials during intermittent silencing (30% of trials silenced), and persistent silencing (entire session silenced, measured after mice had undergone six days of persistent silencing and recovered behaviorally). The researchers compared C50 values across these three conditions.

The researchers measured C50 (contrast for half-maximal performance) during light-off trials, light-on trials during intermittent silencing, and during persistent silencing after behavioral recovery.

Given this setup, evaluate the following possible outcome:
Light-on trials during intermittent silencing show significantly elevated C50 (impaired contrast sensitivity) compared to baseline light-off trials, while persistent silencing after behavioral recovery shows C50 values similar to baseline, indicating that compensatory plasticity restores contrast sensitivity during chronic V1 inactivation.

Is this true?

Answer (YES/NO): YES